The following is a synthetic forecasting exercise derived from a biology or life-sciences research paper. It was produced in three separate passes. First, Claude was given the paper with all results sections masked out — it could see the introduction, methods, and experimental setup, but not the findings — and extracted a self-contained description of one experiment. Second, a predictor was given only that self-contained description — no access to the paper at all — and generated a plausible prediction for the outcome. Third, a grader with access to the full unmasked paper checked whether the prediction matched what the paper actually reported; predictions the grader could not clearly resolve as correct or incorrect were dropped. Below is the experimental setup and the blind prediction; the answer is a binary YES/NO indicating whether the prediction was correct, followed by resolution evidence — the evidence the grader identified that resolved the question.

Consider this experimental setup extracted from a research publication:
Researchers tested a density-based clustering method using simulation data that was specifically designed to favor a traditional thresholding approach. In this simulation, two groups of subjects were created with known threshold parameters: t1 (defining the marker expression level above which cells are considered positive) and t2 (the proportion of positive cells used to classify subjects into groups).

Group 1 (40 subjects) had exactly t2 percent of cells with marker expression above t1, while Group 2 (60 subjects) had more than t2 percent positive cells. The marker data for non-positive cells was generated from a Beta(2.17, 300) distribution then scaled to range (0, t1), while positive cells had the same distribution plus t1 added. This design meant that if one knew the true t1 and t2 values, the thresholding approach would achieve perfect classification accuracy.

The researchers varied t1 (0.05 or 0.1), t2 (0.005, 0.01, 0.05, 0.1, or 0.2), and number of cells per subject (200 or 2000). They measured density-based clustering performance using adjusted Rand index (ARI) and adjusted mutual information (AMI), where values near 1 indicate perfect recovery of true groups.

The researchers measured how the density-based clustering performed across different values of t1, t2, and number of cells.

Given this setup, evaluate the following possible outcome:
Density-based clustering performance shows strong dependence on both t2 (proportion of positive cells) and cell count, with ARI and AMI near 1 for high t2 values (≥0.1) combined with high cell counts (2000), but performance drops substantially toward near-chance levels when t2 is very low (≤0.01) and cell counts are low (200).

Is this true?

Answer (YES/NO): NO